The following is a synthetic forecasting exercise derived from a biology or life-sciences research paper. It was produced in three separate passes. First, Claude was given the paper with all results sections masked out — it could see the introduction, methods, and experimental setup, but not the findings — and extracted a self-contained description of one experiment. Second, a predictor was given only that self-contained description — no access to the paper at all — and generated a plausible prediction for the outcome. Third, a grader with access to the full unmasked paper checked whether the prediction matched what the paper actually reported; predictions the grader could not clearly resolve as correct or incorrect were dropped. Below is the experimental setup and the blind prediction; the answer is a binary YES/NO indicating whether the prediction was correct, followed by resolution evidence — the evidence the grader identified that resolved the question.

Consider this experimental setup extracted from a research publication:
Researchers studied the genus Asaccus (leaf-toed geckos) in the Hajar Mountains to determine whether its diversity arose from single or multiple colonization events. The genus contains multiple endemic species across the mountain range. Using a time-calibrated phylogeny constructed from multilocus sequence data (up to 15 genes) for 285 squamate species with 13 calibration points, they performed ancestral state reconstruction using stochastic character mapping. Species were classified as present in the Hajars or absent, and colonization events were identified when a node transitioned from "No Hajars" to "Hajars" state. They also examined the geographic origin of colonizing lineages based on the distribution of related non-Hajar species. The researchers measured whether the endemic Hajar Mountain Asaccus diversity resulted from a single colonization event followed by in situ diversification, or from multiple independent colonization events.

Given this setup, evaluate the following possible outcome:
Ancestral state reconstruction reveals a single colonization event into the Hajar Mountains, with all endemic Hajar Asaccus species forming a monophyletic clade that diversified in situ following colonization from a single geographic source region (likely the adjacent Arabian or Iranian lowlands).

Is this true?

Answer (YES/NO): NO